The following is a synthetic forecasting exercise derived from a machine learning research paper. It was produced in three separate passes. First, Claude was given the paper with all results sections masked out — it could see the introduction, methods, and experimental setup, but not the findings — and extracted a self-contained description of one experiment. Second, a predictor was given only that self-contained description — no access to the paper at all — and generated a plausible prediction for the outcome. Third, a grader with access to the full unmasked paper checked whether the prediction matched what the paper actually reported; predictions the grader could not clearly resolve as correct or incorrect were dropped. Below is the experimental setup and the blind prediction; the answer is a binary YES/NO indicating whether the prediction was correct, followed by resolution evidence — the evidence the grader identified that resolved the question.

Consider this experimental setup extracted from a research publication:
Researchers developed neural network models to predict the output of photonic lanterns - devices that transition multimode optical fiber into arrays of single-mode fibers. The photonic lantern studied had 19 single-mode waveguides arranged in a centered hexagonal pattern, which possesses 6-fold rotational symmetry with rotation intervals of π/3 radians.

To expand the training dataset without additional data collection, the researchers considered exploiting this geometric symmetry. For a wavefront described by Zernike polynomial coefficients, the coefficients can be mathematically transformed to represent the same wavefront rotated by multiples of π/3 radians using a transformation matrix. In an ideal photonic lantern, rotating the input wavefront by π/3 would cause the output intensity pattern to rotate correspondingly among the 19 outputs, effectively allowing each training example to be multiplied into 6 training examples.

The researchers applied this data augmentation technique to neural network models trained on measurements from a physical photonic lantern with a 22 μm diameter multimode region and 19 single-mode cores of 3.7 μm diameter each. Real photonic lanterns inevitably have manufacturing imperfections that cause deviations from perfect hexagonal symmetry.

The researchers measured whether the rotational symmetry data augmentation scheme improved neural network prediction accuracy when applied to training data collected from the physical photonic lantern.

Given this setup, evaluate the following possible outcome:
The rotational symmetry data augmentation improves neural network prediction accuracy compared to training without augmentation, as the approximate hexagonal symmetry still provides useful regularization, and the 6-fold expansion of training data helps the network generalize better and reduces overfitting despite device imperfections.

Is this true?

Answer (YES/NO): NO